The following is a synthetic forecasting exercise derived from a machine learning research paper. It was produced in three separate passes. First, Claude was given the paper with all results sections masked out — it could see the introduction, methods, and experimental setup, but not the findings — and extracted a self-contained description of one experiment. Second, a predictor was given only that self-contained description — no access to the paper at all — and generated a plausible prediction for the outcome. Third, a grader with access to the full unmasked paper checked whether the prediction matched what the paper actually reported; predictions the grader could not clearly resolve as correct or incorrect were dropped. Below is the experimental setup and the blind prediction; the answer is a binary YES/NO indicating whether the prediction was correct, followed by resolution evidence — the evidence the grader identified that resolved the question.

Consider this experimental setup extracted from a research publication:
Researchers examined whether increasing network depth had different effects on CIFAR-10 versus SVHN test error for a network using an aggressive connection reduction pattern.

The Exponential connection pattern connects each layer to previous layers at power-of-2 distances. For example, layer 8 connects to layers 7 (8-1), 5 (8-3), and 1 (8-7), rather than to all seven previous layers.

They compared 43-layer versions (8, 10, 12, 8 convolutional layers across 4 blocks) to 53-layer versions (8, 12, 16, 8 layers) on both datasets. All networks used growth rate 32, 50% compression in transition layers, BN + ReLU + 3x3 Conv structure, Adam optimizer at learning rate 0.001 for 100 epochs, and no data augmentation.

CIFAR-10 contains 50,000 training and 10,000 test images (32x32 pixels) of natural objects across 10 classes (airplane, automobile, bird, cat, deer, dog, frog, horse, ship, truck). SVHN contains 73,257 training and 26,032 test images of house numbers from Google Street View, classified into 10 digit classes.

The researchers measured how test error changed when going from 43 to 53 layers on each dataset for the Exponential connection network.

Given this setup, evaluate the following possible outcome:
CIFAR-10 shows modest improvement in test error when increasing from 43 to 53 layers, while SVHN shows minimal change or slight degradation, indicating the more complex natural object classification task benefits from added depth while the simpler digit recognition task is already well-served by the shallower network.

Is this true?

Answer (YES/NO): NO